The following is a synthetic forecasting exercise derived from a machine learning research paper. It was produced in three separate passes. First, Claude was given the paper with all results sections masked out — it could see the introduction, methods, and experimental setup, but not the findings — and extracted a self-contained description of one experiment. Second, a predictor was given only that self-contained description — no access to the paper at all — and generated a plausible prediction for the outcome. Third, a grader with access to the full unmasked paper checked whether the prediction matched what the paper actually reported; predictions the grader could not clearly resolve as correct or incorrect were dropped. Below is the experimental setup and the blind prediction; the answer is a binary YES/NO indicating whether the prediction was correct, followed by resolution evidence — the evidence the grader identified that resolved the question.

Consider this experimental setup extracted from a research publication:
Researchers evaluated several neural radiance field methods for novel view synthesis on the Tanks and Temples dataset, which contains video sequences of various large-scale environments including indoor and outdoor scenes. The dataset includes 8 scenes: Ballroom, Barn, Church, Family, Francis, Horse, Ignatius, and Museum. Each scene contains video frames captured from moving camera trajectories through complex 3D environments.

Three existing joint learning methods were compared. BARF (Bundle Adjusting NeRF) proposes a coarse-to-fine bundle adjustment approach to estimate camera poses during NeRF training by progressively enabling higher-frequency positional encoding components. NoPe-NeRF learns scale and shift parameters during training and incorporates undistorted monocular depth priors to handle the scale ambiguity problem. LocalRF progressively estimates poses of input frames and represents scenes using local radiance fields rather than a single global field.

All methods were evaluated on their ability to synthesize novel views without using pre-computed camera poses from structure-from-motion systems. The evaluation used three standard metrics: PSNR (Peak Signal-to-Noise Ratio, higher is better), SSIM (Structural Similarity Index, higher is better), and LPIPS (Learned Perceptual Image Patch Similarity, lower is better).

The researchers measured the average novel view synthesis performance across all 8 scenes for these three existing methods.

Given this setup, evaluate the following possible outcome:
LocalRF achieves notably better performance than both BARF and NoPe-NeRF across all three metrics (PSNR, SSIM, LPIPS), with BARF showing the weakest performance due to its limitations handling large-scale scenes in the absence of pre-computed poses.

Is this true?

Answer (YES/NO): YES